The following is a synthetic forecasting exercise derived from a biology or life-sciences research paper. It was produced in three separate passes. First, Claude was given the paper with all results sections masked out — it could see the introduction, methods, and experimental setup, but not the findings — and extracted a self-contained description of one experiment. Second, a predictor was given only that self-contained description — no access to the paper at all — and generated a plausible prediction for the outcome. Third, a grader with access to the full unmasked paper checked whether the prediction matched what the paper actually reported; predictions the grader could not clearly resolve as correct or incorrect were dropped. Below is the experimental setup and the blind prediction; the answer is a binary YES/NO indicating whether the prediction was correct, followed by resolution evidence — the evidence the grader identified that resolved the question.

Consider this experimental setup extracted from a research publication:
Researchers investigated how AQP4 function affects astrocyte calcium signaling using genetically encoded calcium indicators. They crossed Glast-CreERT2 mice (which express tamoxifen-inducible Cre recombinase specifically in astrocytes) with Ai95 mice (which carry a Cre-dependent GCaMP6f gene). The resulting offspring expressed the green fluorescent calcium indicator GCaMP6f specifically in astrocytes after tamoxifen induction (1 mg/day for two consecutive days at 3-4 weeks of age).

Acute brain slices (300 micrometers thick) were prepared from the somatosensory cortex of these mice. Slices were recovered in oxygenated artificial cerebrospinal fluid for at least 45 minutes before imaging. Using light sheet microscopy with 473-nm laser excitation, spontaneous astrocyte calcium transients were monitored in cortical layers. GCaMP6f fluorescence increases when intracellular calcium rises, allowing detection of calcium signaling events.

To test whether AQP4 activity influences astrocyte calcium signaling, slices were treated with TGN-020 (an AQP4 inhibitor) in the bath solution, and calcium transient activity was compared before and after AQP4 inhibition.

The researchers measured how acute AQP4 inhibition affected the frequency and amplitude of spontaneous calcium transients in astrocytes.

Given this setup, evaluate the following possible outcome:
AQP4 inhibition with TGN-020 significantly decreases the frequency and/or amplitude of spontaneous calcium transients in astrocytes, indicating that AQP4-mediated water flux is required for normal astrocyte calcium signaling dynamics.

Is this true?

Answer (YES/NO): NO